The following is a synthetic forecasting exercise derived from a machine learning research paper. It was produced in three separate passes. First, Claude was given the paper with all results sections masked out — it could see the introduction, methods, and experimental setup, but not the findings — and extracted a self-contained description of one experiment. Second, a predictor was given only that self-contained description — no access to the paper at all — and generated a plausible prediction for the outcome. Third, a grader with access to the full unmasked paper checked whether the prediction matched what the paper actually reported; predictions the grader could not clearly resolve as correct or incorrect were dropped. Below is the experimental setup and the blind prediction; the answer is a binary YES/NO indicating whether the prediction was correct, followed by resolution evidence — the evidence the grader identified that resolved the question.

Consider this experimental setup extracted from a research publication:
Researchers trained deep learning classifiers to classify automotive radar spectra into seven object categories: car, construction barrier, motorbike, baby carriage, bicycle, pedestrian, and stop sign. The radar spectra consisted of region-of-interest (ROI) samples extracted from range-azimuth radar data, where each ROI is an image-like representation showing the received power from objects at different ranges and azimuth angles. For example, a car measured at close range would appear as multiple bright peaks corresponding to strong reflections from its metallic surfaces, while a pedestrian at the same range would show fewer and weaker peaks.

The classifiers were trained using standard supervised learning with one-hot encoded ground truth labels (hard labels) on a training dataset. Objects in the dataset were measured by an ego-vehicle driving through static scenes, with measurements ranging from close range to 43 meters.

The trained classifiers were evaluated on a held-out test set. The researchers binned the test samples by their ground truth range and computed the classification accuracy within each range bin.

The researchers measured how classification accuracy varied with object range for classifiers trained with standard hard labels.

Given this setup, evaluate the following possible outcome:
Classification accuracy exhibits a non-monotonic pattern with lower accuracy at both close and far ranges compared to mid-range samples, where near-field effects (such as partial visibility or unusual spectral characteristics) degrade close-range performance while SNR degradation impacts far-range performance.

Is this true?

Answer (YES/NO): NO